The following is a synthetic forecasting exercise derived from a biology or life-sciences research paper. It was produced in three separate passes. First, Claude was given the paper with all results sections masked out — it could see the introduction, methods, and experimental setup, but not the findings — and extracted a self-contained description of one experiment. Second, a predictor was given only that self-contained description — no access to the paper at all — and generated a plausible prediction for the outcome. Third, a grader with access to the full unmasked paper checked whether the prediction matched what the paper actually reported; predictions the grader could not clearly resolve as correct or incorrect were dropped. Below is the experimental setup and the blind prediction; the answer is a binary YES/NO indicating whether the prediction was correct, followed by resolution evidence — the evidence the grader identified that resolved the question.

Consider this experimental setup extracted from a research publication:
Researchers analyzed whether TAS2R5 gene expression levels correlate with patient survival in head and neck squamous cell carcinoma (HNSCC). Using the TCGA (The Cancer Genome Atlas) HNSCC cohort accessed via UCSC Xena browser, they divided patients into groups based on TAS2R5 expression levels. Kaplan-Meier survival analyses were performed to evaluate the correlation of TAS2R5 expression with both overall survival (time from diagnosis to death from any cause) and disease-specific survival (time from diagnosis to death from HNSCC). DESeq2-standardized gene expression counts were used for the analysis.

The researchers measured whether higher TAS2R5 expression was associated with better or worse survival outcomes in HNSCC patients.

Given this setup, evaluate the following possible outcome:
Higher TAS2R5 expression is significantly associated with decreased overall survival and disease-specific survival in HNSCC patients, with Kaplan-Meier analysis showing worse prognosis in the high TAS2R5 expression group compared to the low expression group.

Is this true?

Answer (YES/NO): NO